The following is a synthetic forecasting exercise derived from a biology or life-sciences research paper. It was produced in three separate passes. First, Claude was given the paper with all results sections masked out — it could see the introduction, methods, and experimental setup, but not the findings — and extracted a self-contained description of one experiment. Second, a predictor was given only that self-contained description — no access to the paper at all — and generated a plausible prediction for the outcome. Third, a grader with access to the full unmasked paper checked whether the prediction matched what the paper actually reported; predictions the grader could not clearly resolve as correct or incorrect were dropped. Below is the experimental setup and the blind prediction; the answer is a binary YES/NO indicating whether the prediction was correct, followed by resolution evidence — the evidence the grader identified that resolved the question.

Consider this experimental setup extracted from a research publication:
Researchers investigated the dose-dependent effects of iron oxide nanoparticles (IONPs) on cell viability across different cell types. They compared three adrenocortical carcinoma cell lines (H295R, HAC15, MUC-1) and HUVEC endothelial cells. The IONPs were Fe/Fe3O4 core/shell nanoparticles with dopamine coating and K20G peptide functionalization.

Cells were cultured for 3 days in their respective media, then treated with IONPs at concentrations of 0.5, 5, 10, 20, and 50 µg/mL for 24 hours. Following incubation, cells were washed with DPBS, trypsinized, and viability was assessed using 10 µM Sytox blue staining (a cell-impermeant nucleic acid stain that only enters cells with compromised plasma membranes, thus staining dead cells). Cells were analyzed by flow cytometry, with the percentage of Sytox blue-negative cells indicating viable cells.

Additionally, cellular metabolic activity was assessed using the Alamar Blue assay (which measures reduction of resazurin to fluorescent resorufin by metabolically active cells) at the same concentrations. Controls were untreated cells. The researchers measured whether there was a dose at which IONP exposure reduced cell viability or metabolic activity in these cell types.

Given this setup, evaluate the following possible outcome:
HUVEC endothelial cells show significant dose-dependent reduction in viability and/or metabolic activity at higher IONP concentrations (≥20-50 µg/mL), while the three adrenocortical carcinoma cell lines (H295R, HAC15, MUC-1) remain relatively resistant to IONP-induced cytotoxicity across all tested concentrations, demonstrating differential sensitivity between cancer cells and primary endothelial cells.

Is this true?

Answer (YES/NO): NO